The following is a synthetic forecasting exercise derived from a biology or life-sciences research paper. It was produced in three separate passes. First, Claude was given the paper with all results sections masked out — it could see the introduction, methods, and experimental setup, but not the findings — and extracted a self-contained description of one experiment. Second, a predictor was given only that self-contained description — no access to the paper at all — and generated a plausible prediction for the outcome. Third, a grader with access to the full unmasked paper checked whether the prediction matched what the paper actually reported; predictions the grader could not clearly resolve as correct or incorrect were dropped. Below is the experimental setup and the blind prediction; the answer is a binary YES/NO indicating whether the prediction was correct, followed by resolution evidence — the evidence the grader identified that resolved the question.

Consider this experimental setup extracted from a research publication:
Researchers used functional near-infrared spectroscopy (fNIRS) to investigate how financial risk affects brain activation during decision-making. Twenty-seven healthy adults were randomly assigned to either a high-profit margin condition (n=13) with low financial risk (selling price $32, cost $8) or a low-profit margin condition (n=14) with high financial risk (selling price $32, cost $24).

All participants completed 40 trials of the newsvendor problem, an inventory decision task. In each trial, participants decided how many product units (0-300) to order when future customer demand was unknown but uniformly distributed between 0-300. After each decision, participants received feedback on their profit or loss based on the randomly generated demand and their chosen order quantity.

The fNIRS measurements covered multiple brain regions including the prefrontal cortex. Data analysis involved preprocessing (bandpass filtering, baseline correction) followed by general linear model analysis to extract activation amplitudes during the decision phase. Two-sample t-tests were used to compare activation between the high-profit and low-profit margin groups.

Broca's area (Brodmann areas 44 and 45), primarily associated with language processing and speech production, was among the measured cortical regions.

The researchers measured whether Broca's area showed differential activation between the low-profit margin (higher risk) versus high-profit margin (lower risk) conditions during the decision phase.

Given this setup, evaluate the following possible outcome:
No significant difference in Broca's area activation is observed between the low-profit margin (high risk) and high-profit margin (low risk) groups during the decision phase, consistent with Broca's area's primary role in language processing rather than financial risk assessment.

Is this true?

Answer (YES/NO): NO